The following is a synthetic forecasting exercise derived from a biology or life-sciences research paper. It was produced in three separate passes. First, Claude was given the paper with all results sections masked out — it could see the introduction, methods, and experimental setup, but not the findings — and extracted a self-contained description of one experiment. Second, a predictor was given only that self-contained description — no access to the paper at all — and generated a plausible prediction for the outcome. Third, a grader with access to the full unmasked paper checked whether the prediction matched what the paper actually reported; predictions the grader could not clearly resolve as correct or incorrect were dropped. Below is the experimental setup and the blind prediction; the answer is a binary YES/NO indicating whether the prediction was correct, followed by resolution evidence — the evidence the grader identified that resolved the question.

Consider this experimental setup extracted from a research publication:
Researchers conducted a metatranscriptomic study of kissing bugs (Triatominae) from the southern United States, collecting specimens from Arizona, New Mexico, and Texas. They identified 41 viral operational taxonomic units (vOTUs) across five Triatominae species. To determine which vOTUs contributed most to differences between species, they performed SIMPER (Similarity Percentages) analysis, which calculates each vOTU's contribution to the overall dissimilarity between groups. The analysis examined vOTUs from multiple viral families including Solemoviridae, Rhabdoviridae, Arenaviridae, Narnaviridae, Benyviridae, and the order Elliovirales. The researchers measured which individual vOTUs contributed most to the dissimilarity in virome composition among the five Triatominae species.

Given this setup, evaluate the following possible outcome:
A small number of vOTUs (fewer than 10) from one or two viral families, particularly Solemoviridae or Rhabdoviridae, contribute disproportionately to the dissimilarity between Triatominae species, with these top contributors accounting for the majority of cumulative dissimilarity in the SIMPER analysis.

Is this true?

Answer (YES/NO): NO